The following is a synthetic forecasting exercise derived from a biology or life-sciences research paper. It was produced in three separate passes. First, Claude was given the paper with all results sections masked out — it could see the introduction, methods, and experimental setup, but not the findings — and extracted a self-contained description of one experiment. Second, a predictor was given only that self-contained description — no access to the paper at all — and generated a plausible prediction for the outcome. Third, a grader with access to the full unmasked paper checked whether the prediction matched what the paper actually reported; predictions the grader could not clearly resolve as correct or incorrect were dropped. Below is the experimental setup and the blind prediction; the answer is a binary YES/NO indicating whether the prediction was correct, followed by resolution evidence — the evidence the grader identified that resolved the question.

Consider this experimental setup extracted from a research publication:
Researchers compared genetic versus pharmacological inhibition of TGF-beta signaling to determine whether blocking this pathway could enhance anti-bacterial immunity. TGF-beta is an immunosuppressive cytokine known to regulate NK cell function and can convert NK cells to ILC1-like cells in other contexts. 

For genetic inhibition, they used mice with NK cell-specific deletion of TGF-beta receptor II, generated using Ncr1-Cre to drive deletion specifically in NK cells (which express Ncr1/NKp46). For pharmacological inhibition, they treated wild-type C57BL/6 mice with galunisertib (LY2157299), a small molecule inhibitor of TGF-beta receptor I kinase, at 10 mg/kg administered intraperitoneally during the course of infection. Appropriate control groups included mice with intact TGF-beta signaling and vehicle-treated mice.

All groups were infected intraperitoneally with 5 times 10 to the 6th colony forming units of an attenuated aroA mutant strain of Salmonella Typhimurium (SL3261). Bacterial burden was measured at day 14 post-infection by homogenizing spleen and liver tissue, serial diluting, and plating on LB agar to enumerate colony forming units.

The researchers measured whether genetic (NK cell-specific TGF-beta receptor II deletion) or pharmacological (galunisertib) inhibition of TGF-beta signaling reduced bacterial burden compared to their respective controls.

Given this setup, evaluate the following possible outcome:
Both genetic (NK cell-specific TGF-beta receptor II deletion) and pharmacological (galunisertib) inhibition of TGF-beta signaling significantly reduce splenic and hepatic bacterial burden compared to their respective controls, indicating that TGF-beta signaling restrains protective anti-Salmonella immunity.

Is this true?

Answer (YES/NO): NO